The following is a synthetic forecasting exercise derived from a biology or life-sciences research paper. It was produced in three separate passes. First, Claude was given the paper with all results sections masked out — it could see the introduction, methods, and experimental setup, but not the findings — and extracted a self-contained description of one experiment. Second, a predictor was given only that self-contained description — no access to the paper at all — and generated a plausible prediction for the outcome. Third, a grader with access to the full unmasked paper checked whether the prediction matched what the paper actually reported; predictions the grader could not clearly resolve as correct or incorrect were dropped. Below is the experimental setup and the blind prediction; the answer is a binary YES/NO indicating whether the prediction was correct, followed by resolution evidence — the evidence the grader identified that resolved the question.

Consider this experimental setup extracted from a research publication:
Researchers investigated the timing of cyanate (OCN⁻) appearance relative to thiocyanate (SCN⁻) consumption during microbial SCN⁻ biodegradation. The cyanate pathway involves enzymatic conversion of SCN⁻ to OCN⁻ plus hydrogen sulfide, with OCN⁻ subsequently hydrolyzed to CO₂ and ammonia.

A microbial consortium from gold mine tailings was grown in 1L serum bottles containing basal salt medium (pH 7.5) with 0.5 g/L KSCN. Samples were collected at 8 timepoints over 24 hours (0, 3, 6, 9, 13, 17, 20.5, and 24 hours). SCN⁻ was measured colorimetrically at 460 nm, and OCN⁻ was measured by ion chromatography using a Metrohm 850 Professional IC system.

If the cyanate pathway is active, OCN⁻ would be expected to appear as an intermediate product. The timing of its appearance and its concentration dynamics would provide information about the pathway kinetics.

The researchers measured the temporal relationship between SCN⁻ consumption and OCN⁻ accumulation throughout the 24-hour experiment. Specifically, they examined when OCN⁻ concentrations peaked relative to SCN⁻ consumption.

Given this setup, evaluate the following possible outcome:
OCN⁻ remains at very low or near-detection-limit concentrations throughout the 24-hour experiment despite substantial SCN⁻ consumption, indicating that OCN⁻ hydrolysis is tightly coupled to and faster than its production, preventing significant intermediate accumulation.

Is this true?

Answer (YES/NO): NO